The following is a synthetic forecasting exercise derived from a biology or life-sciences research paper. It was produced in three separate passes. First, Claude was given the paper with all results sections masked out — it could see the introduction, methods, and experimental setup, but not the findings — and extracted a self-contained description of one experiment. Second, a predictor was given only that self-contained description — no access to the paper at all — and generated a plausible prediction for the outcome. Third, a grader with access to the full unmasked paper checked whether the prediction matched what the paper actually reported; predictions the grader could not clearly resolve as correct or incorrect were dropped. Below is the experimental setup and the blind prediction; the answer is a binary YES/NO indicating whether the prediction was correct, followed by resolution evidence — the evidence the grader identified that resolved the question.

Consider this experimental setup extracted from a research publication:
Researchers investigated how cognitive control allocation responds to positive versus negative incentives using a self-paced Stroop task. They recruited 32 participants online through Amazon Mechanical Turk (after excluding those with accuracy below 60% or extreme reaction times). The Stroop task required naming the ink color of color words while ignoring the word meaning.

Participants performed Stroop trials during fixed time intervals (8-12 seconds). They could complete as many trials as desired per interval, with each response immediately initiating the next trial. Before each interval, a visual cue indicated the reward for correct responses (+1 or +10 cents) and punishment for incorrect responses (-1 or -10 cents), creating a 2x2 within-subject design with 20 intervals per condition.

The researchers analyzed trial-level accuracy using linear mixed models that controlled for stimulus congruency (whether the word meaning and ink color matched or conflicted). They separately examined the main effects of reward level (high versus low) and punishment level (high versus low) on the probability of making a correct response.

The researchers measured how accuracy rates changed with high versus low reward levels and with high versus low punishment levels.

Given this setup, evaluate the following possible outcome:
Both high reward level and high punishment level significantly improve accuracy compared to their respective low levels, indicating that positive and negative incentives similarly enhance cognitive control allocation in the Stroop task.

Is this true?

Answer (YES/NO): NO